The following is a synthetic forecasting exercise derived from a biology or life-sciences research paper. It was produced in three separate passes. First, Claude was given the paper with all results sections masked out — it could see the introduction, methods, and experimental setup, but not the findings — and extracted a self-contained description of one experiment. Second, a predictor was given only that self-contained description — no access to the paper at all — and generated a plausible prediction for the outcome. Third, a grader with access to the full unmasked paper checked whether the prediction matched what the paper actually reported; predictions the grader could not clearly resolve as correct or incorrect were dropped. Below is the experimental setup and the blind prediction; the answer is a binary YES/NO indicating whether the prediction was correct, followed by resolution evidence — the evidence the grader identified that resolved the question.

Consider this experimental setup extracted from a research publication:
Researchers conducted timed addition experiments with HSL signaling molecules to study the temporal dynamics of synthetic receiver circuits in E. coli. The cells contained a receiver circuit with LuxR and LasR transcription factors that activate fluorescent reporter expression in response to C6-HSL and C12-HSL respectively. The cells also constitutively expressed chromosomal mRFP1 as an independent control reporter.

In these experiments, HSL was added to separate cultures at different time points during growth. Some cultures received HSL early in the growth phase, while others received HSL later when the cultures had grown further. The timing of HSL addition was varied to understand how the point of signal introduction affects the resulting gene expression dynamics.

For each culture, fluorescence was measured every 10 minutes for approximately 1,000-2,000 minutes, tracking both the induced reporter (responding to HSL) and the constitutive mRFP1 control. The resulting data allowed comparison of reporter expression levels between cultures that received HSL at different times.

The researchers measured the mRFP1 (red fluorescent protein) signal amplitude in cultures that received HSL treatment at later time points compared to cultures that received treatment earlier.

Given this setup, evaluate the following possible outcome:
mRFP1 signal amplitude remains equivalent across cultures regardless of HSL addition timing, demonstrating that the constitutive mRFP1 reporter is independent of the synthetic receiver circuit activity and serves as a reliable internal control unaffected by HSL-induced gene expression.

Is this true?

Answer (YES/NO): NO